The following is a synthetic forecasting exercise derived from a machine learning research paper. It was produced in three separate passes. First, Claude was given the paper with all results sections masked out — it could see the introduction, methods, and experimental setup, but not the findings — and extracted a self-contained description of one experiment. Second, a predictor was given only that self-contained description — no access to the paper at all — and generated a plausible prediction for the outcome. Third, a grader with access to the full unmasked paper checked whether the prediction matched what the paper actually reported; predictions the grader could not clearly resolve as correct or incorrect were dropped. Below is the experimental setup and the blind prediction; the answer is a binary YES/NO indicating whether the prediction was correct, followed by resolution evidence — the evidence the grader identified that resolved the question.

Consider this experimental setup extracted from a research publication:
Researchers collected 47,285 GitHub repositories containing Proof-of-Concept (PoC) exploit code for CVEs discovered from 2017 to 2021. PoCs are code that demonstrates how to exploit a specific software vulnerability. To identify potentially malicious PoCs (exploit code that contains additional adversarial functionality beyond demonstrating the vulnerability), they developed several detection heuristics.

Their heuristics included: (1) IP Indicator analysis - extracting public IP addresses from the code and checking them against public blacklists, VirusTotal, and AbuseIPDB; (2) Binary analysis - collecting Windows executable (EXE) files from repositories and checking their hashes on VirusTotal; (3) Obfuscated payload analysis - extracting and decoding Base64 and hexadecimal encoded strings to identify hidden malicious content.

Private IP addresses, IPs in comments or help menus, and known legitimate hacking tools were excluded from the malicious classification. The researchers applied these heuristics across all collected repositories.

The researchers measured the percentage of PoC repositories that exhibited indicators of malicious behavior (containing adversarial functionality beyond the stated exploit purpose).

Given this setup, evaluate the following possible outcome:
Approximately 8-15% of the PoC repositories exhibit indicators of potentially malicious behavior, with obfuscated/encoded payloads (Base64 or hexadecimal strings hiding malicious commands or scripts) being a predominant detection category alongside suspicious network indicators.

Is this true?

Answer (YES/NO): NO